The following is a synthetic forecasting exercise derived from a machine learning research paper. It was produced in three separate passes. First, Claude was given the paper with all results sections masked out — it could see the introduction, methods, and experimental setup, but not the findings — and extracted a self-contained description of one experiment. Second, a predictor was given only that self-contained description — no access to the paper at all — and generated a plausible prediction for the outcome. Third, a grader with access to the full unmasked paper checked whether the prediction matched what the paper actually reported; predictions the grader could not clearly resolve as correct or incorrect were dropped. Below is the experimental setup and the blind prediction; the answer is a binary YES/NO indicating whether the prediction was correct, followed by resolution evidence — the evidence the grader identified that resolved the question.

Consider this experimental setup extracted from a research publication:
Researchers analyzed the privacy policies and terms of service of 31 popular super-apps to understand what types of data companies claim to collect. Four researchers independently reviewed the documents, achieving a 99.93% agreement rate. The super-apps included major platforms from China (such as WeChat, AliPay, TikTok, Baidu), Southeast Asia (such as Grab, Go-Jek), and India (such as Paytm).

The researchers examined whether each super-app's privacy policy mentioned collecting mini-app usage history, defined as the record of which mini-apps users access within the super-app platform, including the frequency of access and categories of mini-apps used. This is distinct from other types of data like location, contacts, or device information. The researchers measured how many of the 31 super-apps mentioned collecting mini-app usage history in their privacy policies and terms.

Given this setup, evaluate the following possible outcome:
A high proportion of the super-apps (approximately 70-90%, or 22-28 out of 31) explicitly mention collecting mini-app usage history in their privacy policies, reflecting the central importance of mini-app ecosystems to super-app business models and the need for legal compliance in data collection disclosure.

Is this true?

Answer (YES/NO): NO